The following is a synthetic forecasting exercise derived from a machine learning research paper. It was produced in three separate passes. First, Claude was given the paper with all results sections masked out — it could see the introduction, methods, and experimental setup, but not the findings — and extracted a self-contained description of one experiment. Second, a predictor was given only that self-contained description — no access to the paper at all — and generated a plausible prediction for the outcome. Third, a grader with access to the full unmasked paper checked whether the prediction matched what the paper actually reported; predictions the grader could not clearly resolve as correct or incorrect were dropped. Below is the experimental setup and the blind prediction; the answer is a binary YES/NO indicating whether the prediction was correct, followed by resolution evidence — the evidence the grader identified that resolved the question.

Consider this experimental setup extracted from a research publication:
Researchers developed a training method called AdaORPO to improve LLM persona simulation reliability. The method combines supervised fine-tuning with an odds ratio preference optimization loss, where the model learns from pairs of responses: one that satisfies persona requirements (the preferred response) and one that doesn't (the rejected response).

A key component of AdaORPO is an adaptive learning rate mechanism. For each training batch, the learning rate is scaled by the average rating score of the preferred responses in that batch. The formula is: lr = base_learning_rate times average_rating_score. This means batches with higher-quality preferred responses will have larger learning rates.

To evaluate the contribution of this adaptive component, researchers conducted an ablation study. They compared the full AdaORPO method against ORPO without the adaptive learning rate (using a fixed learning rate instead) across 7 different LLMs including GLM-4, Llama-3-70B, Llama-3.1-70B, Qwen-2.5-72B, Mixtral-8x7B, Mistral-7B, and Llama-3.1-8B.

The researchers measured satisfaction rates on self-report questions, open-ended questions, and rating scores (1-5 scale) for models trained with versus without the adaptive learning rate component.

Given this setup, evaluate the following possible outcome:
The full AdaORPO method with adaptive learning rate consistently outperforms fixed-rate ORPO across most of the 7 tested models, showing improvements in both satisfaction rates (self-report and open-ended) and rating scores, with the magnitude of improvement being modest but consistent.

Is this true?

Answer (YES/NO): NO